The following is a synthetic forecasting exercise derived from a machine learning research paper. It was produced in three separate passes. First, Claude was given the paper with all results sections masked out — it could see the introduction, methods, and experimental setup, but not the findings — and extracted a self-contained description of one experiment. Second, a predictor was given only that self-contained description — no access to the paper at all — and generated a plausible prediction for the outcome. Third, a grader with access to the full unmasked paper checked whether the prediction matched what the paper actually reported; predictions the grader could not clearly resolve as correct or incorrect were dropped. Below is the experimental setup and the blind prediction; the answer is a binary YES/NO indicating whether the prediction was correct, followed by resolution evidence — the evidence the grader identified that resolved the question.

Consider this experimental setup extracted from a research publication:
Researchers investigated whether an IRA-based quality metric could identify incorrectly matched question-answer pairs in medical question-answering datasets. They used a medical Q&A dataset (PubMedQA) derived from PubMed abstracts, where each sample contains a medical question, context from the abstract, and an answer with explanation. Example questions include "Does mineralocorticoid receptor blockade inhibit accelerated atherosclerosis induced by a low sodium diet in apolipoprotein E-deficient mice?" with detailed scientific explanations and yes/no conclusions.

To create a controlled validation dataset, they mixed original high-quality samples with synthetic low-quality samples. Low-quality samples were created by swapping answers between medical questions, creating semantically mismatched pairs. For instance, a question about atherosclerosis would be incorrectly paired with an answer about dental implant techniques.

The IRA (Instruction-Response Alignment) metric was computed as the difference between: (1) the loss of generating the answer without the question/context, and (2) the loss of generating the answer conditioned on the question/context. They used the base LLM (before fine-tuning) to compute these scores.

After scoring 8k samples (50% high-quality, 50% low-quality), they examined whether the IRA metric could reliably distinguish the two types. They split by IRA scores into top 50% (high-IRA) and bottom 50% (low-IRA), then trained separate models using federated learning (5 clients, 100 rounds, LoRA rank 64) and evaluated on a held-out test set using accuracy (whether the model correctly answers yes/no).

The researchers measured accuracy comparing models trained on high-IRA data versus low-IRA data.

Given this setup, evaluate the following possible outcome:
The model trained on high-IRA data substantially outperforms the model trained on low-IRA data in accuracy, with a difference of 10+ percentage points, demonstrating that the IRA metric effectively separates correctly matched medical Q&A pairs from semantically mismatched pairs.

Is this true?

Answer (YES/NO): NO